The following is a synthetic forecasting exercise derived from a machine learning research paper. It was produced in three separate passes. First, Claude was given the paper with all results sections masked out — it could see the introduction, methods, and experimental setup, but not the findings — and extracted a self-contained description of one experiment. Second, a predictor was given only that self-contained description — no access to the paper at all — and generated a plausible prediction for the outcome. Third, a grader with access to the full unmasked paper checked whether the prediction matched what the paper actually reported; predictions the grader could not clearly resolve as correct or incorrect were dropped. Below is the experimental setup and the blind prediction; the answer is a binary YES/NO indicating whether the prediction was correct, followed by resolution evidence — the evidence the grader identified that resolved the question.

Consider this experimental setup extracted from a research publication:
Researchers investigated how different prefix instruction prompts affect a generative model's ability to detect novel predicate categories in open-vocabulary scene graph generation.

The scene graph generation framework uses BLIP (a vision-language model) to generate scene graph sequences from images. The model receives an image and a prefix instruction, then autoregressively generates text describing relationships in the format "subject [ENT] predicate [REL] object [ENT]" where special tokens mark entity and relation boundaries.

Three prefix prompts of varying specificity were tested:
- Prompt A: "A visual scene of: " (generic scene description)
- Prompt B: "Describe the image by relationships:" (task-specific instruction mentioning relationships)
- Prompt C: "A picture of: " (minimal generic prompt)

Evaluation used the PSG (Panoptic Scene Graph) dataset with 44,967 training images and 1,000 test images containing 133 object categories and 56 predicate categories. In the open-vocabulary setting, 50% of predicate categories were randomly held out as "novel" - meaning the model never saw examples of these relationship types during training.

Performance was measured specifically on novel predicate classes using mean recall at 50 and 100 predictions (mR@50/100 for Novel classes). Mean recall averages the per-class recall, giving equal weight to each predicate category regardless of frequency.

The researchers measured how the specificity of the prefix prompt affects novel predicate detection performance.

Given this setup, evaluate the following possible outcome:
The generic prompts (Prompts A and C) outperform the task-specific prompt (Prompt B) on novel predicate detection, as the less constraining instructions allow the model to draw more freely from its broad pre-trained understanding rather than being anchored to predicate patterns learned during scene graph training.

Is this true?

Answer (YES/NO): NO